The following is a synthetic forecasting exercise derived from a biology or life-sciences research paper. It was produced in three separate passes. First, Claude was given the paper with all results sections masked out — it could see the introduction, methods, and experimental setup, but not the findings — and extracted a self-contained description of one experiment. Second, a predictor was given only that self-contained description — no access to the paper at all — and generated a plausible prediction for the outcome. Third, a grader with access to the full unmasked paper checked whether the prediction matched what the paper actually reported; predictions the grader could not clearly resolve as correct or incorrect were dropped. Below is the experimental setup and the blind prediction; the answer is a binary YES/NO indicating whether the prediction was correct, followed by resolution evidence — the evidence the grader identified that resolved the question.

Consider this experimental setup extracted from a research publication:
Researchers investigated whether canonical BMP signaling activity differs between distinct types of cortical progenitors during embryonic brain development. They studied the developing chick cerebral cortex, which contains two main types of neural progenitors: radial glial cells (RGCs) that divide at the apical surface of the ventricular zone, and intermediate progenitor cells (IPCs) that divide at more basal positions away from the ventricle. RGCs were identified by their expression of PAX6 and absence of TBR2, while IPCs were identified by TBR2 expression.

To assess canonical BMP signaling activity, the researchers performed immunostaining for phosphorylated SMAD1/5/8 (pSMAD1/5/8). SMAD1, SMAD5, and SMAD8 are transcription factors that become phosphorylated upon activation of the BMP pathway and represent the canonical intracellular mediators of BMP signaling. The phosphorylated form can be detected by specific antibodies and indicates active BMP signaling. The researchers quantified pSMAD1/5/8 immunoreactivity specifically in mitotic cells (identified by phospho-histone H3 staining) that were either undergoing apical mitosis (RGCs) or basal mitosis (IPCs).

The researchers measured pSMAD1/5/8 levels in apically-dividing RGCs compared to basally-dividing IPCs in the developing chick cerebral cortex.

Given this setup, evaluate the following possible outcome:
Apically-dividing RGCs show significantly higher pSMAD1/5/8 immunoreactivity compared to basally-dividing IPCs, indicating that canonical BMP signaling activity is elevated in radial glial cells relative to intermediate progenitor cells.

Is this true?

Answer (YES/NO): YES